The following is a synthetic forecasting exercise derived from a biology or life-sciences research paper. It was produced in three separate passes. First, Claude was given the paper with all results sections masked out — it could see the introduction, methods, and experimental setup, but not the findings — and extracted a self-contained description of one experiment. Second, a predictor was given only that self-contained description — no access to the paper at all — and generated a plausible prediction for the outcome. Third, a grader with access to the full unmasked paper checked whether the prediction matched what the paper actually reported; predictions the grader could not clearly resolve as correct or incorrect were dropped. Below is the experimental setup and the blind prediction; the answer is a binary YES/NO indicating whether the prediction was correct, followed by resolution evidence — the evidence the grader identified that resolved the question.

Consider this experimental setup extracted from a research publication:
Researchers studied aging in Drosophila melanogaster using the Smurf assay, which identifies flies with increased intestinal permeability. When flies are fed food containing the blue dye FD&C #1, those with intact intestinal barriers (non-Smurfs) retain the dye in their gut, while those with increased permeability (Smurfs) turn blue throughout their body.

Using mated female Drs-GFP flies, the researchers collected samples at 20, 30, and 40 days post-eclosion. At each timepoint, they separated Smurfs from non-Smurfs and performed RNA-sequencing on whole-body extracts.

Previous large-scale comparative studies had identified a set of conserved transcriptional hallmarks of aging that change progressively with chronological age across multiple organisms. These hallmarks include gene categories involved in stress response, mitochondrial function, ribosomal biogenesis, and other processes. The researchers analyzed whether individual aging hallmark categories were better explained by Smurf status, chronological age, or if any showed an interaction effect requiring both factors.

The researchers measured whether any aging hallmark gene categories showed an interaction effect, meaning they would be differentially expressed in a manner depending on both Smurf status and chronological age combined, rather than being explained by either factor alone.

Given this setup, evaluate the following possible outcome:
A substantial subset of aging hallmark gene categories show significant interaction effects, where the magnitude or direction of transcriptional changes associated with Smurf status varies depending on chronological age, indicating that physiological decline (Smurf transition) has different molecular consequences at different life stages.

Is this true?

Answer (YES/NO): NO